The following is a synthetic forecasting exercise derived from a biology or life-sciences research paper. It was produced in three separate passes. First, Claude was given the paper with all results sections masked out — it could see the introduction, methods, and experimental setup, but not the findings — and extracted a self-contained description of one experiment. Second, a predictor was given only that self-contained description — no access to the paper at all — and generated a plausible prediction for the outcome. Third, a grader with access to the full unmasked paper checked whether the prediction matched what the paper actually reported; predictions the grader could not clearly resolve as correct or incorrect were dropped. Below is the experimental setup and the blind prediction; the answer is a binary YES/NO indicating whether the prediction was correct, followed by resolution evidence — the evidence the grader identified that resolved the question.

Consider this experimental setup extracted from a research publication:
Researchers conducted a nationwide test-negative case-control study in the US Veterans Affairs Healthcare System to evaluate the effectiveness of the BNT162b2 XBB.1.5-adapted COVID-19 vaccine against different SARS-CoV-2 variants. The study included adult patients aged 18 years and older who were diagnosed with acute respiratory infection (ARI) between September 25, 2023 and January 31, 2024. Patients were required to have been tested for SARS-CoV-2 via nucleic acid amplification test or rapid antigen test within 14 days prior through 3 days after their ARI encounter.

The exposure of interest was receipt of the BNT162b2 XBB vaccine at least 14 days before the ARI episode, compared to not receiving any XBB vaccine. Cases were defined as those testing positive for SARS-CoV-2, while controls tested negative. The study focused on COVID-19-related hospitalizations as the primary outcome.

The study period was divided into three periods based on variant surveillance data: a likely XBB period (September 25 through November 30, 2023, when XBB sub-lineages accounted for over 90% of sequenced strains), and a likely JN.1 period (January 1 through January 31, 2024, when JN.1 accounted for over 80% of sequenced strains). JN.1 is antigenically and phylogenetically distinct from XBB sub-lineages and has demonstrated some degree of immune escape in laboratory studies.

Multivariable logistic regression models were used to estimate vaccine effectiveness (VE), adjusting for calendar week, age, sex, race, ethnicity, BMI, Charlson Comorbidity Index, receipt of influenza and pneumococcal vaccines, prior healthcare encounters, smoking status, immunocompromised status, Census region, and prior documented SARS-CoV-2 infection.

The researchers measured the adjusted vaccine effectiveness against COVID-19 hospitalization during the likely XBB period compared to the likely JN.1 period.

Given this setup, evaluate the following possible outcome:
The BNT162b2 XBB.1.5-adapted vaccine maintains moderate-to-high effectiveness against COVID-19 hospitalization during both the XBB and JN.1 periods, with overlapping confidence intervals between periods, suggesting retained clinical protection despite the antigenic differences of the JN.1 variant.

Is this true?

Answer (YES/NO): NO